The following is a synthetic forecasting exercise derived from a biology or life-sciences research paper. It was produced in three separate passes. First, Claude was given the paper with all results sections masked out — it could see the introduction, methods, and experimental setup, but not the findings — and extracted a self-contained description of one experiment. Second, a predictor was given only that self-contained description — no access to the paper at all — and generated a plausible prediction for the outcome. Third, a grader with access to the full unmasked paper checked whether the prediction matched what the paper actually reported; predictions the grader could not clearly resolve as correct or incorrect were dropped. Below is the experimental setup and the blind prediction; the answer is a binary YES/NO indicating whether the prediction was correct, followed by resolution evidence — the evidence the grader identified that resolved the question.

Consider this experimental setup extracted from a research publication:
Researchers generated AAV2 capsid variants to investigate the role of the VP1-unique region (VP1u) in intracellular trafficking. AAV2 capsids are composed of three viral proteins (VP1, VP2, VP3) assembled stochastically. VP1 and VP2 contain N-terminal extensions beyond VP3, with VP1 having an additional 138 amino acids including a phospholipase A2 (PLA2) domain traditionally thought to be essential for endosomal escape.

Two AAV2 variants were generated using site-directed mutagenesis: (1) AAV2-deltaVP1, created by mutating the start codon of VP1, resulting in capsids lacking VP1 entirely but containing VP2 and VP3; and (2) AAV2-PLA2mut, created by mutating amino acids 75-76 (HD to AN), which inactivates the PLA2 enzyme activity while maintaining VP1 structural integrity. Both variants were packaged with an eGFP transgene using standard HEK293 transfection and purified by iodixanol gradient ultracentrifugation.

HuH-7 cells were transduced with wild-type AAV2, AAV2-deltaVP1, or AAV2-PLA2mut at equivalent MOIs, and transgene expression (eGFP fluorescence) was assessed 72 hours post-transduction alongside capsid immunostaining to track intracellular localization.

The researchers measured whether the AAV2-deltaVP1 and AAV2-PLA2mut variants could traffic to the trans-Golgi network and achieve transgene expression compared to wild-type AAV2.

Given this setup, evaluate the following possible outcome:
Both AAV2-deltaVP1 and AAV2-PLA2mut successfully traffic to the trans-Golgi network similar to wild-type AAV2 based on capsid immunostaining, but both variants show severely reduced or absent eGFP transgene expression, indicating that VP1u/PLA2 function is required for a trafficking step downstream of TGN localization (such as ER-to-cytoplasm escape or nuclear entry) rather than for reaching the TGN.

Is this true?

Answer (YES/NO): YES